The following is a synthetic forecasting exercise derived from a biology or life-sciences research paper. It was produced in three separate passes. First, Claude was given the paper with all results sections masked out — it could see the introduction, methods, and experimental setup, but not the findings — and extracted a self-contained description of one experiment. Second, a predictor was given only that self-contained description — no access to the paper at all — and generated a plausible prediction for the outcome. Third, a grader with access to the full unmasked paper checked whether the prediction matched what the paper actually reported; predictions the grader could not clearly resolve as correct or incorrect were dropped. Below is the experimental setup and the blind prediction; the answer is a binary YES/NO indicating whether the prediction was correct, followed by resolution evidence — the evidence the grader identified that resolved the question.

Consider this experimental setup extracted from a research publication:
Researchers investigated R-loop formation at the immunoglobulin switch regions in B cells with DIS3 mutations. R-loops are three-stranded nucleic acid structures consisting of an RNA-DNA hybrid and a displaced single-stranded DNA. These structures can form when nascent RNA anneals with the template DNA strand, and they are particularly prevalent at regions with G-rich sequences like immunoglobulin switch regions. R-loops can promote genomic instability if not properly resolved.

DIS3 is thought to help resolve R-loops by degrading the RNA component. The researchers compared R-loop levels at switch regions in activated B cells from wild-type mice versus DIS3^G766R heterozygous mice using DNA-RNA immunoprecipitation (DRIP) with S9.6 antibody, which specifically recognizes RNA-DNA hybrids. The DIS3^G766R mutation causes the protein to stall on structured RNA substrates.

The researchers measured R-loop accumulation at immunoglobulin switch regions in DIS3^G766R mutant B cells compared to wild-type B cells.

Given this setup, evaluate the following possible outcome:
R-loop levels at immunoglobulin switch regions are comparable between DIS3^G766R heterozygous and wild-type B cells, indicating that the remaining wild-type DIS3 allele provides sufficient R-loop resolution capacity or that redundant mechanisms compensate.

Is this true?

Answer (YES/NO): NO